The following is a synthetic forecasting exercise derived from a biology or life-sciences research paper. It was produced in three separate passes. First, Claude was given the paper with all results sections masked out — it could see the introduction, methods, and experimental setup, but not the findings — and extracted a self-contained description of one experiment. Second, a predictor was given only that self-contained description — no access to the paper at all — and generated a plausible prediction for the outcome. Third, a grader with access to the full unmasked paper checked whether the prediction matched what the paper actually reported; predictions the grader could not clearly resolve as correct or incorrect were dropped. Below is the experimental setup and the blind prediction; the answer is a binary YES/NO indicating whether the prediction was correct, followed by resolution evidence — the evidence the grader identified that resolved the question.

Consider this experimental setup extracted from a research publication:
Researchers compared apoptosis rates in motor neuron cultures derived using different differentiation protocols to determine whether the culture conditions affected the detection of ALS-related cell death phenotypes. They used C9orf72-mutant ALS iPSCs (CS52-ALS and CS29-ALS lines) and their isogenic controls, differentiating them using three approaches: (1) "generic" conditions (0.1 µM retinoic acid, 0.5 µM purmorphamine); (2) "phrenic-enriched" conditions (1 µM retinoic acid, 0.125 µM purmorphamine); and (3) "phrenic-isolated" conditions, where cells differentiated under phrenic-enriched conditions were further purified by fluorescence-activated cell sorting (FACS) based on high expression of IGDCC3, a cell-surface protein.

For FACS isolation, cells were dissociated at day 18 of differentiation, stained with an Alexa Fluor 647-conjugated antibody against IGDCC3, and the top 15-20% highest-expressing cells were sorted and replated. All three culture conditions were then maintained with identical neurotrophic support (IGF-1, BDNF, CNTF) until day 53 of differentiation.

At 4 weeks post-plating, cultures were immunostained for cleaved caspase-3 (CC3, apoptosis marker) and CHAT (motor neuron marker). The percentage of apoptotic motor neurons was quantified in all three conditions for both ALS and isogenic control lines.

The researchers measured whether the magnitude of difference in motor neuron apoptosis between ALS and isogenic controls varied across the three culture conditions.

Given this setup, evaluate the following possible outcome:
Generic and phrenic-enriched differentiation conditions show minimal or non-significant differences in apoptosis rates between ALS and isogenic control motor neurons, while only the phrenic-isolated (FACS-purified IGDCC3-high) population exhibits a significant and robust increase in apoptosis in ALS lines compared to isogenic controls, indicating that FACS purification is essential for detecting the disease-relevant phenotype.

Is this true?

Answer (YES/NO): NO